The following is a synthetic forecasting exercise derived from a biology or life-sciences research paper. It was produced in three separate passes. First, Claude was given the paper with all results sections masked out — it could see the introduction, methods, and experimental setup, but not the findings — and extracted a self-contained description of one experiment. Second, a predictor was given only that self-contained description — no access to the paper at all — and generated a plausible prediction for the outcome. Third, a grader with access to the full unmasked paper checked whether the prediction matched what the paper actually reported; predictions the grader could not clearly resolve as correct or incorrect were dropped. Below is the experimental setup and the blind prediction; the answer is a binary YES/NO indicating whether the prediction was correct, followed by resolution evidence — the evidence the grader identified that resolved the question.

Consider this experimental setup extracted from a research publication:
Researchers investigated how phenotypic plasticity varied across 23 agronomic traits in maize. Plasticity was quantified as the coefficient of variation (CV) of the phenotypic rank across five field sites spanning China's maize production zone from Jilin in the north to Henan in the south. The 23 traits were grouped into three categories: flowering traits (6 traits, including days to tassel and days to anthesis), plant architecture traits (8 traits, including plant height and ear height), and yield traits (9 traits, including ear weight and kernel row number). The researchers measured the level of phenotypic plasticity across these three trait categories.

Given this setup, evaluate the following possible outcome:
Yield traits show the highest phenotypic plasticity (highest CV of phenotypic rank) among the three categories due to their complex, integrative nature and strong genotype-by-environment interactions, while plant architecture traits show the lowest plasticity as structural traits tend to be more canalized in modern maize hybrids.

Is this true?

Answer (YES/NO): NO